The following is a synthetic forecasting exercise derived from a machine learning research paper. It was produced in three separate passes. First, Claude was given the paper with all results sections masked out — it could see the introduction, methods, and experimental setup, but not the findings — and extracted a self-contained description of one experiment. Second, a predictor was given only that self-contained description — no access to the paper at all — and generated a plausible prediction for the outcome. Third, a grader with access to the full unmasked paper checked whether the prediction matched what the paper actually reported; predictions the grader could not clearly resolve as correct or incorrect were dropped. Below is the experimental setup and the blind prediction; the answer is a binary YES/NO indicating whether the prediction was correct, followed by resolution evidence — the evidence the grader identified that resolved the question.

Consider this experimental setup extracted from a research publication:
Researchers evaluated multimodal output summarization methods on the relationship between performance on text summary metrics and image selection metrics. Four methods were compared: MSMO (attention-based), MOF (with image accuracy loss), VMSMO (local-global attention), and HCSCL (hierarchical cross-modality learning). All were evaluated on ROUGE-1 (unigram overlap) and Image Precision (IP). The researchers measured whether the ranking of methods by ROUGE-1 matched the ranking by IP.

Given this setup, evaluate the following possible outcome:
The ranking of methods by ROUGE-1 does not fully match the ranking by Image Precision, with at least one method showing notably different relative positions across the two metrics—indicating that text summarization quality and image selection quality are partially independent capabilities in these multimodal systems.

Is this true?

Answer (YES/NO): YES